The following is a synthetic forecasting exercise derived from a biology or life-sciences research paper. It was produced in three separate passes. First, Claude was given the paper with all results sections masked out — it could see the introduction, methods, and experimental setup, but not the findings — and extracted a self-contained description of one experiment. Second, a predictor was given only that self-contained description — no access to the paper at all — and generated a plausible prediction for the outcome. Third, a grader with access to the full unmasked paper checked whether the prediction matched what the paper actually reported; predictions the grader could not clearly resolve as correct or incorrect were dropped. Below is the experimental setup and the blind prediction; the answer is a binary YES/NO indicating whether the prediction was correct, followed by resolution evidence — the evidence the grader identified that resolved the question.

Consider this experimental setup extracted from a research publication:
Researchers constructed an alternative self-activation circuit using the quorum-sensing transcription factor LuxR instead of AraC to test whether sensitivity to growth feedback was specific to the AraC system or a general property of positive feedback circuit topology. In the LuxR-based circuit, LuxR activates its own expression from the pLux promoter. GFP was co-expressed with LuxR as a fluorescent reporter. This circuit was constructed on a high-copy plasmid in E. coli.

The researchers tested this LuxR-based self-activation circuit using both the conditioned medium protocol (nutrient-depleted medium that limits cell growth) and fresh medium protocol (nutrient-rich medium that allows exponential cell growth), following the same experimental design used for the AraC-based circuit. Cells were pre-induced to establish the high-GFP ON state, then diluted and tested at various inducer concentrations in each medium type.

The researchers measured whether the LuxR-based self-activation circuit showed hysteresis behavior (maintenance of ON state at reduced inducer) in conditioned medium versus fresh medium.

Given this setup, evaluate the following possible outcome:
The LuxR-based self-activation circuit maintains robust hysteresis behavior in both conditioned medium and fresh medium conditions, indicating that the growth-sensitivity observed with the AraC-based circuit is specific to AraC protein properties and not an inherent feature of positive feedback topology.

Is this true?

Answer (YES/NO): NO